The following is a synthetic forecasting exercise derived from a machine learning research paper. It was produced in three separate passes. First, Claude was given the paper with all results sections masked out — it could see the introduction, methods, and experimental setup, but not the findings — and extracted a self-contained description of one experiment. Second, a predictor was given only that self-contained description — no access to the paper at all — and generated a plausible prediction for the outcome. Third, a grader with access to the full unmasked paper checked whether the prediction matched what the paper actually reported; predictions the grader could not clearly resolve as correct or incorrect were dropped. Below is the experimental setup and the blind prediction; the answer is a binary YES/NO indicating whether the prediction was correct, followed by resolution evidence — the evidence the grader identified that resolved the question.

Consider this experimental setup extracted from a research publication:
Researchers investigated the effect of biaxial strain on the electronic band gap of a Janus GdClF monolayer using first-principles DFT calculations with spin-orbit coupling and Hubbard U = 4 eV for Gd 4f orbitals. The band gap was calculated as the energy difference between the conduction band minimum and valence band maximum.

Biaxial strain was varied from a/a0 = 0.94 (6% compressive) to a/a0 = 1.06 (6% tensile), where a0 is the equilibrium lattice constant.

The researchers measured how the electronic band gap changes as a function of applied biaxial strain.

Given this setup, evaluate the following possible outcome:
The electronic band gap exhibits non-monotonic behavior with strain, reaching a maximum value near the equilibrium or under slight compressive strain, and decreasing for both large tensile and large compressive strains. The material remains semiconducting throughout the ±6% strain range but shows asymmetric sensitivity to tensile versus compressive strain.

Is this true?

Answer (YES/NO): YES